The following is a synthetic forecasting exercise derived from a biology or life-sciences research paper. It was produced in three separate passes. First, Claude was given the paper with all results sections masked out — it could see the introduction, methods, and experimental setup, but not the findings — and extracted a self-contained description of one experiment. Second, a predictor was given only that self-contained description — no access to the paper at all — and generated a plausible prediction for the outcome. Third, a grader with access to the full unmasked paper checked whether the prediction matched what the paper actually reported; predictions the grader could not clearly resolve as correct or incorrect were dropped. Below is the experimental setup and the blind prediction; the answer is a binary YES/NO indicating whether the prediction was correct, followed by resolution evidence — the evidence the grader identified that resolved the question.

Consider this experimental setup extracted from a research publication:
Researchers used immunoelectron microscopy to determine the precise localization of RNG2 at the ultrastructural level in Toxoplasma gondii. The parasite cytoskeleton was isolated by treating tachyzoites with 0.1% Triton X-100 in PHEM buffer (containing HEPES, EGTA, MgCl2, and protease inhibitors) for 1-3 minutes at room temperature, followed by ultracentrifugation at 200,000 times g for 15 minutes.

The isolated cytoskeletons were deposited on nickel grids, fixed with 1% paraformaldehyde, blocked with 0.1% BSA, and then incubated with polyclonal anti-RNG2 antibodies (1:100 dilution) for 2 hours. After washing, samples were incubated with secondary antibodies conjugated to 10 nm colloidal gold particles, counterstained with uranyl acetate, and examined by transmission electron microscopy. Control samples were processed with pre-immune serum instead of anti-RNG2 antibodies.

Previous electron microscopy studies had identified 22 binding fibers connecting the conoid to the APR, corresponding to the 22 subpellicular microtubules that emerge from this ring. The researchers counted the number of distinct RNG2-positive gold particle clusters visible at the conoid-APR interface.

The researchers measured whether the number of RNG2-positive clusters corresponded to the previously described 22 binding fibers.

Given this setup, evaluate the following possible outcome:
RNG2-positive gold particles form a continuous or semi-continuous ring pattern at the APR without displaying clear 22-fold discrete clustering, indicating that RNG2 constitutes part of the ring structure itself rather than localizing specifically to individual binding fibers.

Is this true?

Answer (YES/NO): NO